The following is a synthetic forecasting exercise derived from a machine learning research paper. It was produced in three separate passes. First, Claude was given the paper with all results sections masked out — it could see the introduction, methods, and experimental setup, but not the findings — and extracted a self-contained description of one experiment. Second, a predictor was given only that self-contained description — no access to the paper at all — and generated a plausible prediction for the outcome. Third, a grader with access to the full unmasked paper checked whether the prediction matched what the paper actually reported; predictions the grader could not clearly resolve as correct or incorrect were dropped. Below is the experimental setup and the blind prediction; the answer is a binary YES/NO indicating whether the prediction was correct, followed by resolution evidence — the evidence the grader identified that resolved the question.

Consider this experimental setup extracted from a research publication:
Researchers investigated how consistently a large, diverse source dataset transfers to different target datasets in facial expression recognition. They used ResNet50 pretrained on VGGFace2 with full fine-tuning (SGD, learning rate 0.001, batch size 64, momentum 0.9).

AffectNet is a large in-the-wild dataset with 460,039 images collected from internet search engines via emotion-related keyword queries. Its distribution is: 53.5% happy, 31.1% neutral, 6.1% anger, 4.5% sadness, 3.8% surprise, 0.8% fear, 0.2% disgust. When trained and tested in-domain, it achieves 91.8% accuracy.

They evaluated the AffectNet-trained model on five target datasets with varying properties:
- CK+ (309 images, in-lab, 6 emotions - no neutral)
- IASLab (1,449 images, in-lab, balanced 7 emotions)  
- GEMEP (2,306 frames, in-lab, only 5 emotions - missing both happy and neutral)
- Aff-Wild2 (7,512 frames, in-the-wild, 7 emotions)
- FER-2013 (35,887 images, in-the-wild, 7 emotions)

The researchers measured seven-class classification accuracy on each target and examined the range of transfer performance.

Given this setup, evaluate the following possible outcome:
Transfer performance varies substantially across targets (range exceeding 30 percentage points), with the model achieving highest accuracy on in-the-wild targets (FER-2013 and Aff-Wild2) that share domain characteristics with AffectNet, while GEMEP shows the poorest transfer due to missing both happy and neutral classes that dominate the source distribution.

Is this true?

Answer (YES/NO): NO